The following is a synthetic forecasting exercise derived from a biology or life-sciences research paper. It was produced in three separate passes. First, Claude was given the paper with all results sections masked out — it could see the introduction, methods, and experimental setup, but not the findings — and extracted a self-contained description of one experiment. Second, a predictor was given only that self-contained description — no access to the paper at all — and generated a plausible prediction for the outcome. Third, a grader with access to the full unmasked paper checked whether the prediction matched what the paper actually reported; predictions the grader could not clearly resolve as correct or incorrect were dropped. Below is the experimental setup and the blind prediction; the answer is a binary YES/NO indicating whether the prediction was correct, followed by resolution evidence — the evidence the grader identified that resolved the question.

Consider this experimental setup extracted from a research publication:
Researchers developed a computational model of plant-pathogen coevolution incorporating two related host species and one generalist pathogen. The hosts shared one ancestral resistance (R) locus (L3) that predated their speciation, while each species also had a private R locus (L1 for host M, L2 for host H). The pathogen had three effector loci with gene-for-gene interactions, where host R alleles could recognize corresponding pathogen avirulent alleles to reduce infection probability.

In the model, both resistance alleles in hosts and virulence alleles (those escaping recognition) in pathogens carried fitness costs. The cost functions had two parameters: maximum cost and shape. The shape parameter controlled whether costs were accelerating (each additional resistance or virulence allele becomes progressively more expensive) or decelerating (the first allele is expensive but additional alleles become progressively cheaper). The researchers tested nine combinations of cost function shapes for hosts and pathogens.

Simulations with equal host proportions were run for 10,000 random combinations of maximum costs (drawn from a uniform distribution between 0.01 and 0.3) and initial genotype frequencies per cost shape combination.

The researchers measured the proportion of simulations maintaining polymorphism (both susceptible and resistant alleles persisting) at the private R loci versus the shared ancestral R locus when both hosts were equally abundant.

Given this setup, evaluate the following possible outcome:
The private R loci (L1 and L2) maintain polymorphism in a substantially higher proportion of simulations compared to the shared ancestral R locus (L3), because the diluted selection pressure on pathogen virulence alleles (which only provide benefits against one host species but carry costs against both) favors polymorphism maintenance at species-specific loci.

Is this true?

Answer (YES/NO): NO